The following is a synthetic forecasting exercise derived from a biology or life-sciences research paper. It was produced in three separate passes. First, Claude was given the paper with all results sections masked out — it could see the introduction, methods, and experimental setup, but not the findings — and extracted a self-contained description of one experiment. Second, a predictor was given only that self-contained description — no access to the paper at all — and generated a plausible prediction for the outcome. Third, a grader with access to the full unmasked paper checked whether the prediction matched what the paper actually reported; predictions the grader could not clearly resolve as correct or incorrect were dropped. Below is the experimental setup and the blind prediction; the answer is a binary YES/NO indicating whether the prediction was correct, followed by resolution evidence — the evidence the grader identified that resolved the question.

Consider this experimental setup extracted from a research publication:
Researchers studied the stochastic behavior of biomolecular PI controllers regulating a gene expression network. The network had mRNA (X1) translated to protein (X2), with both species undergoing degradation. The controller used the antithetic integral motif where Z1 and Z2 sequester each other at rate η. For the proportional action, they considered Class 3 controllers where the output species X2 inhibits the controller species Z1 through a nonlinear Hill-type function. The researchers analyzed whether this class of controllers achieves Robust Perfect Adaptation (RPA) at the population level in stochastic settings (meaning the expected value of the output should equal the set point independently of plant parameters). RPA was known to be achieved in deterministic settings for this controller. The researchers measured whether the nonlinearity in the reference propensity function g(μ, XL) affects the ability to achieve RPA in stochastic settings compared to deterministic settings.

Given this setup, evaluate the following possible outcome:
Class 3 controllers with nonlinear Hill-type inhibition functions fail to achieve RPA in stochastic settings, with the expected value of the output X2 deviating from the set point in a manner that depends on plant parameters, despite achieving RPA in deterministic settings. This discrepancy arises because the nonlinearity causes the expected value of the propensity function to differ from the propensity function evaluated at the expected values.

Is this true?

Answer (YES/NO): YES